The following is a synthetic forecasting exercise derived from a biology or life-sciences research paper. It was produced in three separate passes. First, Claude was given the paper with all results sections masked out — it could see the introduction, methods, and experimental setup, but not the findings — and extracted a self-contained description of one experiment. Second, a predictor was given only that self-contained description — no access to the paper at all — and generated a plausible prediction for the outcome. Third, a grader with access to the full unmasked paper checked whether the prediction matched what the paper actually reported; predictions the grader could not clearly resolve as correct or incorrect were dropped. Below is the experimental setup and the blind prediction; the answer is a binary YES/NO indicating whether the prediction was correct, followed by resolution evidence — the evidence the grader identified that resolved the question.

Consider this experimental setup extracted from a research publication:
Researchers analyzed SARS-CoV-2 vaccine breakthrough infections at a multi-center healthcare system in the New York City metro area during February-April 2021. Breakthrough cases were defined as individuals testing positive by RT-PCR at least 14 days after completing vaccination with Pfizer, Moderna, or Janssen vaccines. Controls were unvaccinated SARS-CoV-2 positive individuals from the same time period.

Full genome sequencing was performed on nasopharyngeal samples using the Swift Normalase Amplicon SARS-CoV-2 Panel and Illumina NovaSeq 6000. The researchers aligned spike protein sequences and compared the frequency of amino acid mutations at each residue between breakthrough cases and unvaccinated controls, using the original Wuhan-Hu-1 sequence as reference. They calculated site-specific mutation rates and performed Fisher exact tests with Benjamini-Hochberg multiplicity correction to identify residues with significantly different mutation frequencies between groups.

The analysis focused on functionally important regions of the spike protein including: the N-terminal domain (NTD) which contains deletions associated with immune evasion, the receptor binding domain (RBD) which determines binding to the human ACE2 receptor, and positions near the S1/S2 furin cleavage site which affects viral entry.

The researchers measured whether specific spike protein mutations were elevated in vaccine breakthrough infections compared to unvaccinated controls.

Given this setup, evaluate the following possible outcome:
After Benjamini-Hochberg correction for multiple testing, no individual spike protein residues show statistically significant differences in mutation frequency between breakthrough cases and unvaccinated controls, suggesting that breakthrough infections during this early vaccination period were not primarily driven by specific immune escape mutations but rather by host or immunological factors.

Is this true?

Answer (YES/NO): NO